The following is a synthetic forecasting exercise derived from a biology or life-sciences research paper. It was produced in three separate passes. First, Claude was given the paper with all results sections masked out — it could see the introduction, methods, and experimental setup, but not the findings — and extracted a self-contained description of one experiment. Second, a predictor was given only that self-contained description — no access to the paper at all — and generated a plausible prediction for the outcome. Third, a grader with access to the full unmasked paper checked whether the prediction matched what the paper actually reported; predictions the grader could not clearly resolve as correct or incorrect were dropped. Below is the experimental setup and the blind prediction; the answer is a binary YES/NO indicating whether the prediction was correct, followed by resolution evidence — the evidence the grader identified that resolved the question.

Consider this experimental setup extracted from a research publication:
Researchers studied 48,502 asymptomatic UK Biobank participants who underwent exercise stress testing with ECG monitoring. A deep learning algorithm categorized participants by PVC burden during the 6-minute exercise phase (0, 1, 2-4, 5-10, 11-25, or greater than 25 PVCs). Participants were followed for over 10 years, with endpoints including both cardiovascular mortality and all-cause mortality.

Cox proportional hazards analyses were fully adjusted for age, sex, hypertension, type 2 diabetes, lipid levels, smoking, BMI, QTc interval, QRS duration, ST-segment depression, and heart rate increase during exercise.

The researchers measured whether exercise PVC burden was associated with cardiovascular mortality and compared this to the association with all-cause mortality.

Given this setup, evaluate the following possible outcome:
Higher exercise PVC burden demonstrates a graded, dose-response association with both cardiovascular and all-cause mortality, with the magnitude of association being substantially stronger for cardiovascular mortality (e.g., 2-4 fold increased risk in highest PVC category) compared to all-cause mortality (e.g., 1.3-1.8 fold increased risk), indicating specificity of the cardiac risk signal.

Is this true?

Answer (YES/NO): YES